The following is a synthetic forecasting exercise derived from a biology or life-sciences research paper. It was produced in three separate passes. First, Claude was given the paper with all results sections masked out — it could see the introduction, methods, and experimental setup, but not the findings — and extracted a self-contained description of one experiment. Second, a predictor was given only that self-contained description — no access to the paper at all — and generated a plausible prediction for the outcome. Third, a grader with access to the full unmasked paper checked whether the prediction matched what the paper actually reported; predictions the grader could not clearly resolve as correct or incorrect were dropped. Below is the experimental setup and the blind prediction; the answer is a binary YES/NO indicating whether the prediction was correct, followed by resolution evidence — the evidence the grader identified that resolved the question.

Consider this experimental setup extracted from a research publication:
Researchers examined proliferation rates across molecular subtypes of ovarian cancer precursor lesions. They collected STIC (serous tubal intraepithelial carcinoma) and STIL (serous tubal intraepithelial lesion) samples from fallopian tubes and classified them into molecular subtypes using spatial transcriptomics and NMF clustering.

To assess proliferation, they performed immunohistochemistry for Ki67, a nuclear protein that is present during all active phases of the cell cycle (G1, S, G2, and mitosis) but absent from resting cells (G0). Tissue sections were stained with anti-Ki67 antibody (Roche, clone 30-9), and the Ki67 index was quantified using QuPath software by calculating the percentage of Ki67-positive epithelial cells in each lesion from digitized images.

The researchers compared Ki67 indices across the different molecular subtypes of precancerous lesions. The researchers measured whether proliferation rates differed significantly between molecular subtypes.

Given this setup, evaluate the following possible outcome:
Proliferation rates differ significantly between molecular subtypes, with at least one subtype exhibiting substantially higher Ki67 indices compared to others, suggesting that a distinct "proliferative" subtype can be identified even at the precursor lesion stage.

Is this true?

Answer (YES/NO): YES